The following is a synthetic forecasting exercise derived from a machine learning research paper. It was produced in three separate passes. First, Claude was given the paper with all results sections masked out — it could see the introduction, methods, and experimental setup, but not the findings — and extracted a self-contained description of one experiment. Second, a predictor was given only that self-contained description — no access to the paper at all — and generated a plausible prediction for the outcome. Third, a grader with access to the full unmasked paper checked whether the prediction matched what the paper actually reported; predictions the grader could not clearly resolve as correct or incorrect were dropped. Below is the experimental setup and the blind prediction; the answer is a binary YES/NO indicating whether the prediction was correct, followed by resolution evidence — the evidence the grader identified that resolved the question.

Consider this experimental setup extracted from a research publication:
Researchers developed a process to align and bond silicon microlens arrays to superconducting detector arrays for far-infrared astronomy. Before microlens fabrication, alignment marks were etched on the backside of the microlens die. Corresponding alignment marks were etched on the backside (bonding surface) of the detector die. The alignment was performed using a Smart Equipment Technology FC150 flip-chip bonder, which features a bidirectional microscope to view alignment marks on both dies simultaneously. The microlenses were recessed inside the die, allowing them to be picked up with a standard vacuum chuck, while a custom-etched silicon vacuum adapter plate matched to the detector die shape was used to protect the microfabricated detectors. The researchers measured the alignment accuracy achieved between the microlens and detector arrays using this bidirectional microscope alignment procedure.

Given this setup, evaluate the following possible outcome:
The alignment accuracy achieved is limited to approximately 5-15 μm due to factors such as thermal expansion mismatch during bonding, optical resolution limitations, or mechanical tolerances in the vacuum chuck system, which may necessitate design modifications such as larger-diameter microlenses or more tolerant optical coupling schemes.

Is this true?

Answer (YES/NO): NO